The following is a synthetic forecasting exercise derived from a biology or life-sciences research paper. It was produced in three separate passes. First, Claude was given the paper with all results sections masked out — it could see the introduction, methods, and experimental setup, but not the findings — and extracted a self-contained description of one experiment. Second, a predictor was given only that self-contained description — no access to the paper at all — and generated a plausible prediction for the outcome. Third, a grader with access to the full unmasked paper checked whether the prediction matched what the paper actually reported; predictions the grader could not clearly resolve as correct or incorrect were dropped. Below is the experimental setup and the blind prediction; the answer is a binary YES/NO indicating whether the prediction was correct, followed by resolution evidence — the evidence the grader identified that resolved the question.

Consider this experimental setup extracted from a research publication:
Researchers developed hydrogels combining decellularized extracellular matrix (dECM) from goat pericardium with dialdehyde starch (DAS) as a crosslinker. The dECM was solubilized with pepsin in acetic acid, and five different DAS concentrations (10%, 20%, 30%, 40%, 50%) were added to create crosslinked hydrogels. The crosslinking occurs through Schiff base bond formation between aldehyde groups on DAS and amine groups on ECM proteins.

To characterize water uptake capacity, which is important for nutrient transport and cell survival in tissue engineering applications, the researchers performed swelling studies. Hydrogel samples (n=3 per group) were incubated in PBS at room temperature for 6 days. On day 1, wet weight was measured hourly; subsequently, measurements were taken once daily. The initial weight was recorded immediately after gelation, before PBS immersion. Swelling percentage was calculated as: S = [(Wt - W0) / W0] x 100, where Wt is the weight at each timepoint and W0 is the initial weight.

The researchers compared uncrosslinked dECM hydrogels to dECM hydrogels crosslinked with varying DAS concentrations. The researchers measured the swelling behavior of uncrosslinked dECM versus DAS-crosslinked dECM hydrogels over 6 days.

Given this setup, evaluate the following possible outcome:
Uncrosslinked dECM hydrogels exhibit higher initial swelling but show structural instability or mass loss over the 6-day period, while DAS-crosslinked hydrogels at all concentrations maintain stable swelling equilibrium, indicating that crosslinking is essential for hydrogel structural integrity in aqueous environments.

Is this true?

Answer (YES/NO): NO